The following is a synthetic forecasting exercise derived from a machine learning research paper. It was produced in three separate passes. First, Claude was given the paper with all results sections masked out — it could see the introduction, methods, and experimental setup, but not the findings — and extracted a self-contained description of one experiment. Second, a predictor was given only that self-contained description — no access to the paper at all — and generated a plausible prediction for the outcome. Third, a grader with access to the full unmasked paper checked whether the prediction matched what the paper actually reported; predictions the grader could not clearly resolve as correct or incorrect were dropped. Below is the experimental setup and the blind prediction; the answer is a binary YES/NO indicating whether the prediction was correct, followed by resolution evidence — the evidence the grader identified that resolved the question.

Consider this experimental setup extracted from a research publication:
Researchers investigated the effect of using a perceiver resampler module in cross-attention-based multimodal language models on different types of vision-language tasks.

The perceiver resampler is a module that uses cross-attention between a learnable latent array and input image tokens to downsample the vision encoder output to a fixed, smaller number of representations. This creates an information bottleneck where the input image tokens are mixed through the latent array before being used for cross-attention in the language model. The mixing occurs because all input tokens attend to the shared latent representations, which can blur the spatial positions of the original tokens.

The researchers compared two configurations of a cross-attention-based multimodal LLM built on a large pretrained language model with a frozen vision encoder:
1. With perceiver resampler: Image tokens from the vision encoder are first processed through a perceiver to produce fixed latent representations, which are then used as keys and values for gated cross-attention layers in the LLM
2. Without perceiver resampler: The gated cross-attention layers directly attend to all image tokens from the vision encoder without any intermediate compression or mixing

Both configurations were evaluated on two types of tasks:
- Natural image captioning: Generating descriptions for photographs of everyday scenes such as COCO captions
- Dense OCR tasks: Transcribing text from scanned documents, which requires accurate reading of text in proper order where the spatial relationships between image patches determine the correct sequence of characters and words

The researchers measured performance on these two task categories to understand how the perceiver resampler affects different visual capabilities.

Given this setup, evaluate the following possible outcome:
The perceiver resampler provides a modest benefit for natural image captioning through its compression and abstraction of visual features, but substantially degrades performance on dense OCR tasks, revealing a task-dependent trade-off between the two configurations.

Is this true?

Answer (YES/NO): YES